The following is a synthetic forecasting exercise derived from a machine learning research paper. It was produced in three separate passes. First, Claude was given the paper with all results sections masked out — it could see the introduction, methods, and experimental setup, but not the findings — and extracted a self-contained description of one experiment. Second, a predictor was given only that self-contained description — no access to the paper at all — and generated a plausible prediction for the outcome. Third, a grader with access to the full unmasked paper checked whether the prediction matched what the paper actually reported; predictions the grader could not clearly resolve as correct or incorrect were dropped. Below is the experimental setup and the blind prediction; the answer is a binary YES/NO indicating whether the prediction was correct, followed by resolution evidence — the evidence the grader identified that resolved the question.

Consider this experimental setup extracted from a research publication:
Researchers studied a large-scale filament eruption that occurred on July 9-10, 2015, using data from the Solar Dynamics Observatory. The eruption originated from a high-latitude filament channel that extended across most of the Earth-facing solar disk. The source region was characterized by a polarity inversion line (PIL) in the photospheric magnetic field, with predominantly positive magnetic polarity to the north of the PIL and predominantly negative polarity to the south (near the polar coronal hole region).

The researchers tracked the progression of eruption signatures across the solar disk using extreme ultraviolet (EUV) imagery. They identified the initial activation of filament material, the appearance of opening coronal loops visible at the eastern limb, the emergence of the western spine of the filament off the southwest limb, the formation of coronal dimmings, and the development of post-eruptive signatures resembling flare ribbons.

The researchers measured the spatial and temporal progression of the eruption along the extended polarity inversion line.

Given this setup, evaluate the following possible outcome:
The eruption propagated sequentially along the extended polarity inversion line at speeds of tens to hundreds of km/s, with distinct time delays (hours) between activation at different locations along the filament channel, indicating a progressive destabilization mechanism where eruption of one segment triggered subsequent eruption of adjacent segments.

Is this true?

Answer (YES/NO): NO